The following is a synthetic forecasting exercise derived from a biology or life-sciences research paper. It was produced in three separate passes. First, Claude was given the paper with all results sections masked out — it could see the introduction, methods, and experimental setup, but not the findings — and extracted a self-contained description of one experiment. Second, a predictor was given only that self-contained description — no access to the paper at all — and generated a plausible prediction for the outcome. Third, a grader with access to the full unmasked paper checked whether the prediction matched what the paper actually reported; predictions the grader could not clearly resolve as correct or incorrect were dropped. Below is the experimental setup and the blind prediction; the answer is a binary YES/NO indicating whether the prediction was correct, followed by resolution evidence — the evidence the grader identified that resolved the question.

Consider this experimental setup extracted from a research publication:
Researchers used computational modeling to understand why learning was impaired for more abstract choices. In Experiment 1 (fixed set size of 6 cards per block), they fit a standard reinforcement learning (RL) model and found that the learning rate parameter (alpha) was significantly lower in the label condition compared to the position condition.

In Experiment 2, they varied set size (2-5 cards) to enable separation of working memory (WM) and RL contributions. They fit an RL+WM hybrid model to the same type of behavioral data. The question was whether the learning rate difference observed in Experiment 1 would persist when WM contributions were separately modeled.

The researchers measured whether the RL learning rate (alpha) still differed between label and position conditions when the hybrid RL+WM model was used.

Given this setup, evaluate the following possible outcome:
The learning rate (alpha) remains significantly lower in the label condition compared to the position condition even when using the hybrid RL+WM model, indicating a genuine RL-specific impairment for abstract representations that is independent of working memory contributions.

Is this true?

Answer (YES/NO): NO